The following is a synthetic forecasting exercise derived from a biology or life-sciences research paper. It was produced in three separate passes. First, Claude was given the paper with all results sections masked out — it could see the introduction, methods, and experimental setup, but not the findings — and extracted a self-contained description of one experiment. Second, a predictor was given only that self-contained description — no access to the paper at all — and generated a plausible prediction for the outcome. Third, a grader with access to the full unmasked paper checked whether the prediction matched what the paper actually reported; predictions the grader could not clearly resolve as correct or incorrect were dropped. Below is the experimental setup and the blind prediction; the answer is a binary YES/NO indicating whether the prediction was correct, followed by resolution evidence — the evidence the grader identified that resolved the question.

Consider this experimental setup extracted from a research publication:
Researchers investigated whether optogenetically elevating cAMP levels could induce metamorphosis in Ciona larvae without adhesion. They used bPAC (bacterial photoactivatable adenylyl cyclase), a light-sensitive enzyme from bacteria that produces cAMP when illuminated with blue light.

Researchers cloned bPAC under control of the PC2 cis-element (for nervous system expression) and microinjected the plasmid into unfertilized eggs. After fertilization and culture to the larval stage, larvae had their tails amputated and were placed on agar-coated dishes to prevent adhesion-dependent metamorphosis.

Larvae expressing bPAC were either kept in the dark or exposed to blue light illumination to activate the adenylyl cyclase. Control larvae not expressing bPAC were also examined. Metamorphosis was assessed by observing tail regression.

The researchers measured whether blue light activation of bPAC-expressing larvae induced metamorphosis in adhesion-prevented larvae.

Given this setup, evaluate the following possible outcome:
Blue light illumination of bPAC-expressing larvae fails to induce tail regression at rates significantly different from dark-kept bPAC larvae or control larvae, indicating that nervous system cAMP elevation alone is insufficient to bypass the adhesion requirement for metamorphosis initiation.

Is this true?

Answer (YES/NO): NO